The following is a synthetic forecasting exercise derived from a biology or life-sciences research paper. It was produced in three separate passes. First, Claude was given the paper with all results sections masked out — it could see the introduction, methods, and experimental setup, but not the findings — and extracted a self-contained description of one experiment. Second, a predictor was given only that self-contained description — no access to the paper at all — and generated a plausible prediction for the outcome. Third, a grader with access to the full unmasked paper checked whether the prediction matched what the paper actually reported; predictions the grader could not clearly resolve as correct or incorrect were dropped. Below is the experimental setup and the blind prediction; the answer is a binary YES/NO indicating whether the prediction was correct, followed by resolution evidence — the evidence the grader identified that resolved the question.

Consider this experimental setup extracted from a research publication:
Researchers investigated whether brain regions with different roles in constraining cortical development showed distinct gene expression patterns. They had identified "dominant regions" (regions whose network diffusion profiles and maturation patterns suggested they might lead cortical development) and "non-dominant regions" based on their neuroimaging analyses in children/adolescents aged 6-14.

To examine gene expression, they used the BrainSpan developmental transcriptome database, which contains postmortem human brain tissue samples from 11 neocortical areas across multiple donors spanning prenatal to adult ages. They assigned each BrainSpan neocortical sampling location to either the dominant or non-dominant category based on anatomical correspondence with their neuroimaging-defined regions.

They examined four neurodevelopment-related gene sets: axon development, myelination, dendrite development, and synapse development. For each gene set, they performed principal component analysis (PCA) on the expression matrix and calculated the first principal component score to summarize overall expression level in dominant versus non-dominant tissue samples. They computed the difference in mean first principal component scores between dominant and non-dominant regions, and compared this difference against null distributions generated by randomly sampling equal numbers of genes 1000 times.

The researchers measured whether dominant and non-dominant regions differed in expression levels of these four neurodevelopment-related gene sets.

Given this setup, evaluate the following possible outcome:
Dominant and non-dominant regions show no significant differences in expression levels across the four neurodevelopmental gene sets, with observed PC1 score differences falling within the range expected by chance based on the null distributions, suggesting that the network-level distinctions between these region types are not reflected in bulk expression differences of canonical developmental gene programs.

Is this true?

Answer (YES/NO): NO